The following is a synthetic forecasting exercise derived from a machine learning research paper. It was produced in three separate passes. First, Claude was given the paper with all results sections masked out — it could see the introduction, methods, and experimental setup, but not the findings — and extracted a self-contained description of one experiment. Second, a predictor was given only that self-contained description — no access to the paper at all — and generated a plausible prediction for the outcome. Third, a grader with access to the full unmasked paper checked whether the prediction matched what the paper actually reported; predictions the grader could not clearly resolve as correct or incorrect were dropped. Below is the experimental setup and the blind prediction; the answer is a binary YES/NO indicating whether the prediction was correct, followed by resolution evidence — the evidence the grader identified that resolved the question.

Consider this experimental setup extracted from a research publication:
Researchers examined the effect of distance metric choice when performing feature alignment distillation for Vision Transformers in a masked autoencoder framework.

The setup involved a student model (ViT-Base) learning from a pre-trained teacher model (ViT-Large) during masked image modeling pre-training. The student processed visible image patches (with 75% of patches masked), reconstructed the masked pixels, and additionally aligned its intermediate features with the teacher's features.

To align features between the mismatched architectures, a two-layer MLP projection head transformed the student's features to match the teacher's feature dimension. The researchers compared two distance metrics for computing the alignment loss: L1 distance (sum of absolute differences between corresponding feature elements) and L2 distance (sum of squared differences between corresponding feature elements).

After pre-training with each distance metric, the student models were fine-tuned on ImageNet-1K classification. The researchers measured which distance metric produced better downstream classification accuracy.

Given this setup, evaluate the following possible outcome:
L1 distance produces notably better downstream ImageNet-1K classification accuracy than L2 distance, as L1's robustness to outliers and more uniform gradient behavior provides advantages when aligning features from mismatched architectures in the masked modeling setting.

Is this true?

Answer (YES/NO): YES